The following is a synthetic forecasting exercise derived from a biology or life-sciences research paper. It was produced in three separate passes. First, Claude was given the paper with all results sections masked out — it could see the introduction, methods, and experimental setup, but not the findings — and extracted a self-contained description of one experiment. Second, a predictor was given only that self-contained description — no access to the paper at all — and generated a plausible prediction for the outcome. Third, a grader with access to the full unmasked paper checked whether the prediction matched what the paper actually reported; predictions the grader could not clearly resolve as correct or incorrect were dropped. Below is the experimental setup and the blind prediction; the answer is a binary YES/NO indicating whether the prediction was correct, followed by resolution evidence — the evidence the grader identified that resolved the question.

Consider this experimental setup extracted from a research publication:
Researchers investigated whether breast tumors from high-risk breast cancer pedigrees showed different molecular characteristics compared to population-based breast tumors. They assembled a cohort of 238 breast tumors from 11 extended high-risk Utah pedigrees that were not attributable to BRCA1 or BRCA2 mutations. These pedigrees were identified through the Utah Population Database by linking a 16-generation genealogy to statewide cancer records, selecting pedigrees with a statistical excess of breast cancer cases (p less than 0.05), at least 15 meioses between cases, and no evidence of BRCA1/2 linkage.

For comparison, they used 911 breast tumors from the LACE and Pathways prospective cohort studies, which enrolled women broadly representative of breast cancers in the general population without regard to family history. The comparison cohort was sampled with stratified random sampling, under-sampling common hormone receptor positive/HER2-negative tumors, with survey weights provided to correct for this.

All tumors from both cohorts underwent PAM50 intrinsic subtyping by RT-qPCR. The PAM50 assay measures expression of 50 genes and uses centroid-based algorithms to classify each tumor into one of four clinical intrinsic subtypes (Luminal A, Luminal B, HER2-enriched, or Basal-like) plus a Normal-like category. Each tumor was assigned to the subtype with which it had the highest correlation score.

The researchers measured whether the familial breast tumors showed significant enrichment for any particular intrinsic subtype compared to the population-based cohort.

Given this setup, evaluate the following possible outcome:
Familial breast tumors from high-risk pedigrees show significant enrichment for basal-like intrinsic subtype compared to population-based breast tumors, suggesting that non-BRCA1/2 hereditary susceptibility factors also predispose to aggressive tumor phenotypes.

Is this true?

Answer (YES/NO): NO